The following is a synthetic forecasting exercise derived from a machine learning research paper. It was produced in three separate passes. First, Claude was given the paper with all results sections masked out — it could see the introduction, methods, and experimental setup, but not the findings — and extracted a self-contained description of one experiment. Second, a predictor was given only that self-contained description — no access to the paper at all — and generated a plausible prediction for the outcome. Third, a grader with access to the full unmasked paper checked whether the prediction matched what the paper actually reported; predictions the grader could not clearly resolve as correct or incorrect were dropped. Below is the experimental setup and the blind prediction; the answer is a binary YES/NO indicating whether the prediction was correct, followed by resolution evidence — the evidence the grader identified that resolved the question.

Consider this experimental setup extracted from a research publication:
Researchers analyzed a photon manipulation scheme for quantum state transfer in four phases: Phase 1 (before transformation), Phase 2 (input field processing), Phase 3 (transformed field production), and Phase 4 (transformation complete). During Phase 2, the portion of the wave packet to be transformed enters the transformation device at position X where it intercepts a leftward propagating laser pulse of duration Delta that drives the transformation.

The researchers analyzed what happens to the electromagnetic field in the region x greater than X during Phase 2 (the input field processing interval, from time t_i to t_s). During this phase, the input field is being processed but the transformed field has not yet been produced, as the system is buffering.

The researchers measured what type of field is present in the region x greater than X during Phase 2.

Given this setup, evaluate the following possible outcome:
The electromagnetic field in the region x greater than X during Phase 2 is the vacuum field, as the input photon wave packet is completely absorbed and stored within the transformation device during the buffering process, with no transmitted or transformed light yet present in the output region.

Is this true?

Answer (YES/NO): YES